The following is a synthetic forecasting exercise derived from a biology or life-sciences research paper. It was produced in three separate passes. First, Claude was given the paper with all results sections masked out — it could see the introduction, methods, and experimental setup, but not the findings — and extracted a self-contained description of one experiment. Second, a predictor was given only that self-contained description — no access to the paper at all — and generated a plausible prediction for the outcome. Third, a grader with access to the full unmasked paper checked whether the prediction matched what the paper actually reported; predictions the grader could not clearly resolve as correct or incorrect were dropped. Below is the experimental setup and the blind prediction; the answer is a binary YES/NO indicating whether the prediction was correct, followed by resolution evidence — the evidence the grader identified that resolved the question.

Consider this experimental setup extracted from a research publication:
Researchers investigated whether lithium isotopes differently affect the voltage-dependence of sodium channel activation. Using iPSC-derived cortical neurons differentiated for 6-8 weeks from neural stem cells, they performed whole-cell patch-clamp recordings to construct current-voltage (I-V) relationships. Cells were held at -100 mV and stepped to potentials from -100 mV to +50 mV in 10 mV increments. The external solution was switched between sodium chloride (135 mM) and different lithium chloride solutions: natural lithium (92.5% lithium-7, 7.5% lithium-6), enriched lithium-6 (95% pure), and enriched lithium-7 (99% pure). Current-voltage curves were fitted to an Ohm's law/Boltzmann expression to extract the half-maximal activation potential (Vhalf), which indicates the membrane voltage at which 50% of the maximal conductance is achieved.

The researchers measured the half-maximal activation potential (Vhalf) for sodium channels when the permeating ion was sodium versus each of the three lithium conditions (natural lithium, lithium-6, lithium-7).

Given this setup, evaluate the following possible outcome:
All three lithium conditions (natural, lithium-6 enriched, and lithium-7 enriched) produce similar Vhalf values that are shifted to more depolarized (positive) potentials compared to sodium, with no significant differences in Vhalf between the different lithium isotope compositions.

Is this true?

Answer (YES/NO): NO